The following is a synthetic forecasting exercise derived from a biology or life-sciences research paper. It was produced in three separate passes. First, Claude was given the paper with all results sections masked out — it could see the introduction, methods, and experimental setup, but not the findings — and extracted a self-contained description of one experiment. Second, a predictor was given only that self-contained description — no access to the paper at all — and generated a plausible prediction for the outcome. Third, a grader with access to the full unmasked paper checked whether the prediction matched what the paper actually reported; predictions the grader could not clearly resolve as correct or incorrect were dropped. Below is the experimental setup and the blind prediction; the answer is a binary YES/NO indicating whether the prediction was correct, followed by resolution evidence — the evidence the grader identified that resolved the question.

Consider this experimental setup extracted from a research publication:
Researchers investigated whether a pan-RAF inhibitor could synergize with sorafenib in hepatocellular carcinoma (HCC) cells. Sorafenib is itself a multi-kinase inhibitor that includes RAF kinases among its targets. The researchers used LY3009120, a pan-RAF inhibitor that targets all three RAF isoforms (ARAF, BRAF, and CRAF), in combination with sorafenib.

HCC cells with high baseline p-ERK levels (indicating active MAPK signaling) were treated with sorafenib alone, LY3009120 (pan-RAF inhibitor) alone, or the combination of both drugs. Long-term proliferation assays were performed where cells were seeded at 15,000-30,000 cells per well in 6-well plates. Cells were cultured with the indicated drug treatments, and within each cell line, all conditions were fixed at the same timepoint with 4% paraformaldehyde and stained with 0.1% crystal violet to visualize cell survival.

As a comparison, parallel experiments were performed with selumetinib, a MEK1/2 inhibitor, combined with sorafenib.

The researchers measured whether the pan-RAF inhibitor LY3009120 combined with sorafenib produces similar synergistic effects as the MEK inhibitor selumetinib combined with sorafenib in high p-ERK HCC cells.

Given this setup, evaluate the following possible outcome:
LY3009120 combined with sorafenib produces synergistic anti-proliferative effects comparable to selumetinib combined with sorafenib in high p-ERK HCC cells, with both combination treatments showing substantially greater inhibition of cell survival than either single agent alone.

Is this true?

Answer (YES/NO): NO